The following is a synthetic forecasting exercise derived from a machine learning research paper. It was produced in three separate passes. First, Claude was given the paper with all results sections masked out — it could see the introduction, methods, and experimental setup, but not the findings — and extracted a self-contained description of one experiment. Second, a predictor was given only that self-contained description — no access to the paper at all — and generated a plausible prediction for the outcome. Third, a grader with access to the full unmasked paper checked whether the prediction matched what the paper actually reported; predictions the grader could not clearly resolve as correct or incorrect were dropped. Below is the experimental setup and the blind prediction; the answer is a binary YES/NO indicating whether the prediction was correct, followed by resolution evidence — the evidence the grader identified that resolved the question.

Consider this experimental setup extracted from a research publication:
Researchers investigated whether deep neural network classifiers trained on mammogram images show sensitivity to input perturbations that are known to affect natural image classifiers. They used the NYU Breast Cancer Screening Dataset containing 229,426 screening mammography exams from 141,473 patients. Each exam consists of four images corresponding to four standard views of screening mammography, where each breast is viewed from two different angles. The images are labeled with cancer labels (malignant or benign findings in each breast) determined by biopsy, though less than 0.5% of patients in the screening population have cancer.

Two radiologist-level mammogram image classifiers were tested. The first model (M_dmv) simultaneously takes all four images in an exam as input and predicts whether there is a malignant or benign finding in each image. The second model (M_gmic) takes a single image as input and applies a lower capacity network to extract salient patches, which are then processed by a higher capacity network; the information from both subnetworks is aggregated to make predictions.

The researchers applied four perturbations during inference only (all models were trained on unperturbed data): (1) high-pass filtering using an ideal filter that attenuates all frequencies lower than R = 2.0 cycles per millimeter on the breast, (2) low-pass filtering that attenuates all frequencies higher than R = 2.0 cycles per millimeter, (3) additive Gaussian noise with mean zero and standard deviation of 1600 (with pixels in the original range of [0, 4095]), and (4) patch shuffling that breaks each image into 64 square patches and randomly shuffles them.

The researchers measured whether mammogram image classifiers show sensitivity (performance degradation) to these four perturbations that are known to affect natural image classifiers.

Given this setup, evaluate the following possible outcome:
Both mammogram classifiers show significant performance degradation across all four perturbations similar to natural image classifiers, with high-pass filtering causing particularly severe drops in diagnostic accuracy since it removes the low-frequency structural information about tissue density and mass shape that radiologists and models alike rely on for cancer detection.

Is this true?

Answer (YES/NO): YES